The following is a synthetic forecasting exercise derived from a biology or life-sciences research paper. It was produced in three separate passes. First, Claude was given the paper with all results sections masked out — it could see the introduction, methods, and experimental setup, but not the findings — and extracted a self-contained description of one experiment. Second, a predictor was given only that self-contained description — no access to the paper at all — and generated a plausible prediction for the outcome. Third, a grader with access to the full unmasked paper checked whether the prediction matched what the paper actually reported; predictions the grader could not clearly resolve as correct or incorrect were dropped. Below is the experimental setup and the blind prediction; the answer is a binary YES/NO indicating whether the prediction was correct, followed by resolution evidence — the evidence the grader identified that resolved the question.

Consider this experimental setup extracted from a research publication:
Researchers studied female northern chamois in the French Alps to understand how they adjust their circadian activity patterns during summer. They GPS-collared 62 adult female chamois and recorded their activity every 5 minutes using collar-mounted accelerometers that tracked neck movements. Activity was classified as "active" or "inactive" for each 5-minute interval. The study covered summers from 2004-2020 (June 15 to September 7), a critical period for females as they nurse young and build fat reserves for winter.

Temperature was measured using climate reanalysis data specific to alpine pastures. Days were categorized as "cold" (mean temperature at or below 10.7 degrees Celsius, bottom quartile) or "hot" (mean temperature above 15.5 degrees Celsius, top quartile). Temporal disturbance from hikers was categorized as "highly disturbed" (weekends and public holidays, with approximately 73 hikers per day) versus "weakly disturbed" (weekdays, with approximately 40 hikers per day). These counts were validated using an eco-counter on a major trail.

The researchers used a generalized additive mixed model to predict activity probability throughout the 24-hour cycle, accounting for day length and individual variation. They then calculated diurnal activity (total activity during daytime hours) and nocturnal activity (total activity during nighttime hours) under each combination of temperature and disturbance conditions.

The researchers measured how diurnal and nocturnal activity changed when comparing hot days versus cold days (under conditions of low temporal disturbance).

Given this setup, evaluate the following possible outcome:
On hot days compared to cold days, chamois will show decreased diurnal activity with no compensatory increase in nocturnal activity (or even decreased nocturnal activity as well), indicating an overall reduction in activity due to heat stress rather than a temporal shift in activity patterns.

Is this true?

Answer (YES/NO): NO